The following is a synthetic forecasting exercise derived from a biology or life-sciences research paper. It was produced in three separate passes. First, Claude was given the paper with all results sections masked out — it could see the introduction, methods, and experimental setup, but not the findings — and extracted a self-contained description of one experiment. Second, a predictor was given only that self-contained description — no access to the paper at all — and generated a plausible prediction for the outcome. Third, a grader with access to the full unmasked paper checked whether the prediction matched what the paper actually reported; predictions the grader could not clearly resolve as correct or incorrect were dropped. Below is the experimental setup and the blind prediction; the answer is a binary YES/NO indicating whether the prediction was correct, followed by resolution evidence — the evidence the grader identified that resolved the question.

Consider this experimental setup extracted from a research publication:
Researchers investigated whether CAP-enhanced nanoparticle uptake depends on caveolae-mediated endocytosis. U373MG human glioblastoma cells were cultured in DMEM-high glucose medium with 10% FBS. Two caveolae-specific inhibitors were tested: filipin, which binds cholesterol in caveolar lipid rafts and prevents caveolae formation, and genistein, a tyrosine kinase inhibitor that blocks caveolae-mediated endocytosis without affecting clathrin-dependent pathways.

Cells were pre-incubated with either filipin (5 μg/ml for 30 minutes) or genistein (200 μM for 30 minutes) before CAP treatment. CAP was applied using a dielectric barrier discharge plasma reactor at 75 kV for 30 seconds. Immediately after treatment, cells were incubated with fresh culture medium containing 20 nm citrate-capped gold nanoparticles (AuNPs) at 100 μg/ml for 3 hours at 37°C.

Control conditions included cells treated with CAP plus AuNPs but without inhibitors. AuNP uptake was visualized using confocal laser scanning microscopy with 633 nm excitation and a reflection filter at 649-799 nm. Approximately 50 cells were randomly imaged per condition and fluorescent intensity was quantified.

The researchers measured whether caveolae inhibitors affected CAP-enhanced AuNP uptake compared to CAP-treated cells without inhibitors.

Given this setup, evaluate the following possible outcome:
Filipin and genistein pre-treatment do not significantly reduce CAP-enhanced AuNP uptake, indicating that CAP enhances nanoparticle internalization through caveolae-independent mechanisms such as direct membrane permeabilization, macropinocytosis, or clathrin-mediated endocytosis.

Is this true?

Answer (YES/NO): YES